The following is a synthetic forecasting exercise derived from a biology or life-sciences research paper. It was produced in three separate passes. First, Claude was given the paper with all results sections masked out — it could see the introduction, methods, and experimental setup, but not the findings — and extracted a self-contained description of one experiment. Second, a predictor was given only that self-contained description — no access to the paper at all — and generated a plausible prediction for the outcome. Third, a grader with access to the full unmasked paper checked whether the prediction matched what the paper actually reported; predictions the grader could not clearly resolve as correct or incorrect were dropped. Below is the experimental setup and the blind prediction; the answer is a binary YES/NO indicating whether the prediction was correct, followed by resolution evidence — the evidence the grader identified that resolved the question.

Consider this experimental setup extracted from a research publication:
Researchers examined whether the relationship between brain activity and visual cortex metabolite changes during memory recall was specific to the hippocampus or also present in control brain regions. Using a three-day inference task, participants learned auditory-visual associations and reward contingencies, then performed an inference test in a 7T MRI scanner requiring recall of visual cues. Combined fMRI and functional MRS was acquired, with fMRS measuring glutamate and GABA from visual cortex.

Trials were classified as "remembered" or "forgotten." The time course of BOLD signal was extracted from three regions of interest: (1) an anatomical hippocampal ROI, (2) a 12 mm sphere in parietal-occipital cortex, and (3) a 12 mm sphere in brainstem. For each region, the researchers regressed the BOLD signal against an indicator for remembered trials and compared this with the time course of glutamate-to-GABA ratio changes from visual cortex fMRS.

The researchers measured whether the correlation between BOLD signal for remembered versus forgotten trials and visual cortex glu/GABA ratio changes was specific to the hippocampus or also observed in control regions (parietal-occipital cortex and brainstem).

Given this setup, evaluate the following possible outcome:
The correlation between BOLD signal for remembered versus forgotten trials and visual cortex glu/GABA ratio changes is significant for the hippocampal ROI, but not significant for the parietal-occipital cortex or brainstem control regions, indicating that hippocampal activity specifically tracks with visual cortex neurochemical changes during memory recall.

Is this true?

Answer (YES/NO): YES